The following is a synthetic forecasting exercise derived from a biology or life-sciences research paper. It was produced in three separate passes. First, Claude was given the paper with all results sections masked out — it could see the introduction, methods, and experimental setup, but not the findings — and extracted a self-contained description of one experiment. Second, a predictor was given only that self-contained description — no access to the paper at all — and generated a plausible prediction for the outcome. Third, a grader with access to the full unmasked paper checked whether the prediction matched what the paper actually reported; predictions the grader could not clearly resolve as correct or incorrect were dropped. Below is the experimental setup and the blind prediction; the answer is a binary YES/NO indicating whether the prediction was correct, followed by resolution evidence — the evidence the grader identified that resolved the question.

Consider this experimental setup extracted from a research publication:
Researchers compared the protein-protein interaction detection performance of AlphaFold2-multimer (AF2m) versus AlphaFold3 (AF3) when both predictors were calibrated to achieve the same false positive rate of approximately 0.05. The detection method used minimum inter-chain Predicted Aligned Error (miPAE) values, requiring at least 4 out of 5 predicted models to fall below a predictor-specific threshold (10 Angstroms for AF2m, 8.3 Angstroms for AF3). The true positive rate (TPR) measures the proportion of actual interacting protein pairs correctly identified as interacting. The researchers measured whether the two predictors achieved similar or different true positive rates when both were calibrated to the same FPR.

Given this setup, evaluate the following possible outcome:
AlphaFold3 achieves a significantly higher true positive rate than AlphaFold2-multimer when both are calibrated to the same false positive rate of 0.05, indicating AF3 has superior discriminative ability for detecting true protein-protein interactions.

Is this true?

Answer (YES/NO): NO